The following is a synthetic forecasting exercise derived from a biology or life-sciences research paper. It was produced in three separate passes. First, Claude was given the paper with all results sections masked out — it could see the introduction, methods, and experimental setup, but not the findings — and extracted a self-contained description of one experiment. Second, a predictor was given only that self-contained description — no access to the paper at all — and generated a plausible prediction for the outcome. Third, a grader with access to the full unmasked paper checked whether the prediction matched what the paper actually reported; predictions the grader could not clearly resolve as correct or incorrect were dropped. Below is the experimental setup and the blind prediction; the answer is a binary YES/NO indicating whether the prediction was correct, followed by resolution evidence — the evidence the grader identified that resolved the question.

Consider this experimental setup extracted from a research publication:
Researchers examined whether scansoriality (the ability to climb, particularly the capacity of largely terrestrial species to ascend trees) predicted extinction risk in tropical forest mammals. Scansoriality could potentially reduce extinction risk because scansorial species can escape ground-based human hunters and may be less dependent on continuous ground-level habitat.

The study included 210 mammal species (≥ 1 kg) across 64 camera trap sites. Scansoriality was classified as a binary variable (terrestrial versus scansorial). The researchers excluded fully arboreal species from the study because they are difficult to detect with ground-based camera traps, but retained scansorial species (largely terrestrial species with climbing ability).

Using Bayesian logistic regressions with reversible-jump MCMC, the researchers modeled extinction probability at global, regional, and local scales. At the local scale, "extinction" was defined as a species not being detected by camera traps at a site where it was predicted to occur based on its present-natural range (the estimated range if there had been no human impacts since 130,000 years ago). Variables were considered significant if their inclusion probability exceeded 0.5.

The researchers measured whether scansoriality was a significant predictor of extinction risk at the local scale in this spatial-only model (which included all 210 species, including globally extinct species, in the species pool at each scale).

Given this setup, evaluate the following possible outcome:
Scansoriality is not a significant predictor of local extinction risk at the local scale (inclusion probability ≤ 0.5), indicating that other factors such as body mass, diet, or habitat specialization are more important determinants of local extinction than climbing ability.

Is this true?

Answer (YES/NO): YES